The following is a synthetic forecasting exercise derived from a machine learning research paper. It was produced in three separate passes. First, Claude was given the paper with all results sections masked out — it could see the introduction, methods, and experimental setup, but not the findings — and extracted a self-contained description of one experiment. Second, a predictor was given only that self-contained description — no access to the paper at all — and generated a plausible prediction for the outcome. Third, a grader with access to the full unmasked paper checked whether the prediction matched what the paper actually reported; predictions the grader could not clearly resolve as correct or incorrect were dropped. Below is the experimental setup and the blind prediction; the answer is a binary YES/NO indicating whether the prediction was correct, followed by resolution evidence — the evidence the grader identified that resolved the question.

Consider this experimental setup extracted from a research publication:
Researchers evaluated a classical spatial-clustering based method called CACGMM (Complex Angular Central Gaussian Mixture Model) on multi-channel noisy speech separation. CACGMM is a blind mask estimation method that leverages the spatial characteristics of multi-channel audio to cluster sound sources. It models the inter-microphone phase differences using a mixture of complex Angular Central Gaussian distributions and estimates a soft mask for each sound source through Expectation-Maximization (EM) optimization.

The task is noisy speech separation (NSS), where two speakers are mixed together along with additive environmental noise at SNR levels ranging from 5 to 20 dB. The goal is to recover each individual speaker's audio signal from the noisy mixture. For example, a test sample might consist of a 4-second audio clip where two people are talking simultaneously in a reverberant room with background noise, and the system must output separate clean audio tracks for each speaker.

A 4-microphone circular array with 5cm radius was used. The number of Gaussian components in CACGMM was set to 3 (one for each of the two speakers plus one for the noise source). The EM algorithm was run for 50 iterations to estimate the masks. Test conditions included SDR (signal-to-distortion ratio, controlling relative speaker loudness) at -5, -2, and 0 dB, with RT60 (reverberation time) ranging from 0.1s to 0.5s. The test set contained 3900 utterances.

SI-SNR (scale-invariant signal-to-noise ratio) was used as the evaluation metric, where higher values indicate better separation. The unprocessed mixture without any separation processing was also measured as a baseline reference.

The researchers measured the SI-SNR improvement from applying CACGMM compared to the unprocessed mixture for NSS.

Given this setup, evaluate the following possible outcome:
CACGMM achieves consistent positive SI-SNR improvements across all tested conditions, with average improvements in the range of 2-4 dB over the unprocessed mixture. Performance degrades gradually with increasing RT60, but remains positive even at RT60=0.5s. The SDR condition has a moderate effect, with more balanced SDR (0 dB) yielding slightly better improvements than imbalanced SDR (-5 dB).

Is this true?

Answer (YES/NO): NO